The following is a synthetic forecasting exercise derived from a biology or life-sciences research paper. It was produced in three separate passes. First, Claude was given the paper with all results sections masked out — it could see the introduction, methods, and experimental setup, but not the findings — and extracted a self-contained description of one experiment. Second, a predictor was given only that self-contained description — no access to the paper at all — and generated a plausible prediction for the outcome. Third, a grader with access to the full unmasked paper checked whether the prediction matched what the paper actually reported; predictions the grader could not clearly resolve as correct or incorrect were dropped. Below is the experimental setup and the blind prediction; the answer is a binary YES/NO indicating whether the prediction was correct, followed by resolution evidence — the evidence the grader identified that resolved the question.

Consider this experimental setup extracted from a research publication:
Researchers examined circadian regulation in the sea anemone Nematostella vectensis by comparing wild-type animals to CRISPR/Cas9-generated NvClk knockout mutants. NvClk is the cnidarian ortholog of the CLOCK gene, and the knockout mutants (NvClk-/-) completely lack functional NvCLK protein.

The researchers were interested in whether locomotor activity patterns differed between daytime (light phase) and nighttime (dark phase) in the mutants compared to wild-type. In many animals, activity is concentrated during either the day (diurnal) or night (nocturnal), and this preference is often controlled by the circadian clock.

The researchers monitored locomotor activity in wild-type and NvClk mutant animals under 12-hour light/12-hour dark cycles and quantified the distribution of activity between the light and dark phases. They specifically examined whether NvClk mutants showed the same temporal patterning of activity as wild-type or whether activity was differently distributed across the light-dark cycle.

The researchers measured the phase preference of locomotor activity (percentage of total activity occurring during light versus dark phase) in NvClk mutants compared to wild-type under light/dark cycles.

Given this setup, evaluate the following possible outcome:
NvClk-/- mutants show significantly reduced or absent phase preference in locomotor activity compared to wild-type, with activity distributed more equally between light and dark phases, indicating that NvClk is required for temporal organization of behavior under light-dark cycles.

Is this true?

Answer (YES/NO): NO